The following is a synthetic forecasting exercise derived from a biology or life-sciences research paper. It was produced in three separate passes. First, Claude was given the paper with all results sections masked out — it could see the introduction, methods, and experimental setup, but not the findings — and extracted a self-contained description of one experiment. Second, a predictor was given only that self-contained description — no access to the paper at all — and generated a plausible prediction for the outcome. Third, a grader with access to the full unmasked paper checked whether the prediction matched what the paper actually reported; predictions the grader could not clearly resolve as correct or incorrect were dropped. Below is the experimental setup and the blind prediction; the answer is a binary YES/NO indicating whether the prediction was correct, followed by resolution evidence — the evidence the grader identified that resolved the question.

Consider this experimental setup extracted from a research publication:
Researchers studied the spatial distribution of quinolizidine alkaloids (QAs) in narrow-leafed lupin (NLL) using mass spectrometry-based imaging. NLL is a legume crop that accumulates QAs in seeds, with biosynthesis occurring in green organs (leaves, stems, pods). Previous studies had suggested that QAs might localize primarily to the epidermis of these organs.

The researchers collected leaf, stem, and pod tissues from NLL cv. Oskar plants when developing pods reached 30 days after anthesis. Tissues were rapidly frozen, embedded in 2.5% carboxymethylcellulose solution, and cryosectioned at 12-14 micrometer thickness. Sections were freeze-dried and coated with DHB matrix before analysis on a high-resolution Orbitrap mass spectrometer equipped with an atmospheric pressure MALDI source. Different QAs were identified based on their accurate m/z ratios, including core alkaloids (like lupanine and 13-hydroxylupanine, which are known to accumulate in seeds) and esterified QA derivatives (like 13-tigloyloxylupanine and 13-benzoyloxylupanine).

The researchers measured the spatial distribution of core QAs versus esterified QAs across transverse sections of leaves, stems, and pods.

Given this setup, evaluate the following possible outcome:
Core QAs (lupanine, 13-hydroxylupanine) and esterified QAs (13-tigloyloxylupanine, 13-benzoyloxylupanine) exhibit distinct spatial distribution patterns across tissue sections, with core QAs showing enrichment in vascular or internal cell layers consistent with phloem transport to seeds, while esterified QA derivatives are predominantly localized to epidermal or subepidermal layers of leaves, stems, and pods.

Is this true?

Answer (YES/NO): NO